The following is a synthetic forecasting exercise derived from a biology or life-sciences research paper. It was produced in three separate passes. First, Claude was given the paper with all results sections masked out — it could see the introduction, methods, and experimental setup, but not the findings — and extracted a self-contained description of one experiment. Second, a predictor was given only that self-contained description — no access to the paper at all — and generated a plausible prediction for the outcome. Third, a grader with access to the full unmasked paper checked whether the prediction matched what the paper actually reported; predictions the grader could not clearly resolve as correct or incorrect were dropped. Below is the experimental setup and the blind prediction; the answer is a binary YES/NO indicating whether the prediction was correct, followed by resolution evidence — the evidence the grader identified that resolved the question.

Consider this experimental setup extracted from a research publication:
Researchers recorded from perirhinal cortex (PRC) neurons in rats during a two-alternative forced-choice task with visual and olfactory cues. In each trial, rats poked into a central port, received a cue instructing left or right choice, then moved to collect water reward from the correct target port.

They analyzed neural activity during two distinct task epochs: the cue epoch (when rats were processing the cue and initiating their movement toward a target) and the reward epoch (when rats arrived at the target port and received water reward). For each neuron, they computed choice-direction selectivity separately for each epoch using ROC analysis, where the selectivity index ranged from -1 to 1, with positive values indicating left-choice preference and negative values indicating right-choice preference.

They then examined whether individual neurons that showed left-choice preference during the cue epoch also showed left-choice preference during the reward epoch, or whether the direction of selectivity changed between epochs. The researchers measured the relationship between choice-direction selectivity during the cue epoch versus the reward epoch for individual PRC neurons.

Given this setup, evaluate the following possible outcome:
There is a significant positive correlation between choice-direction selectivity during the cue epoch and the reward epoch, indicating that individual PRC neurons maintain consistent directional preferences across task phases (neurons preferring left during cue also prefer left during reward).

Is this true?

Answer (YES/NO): NO